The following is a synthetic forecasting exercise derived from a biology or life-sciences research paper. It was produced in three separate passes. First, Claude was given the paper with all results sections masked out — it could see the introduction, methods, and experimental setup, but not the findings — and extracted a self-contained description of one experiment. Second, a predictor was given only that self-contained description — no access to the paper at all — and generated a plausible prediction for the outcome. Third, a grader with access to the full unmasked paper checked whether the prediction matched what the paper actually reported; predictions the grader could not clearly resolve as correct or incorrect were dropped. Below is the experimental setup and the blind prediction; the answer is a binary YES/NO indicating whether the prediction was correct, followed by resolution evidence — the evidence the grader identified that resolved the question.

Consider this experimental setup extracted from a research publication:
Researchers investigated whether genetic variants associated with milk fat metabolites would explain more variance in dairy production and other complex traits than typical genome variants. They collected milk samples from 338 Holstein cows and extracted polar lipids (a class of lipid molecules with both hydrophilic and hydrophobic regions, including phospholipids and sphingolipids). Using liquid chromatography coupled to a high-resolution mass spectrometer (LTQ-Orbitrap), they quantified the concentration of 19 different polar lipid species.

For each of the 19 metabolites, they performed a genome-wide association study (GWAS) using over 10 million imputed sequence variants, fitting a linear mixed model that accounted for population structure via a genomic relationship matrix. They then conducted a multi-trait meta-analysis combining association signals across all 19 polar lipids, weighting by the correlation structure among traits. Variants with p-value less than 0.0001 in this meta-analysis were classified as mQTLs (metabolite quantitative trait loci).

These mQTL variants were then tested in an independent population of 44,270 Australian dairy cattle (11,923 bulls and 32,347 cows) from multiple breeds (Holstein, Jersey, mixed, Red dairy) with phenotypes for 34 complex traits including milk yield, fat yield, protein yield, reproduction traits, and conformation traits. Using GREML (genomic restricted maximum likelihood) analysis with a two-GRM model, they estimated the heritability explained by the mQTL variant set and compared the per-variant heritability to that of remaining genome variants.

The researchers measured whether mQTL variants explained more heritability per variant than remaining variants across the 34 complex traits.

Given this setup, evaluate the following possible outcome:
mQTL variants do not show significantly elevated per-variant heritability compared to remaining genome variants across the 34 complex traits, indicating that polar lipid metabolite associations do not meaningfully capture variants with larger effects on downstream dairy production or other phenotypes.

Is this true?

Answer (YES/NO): NO